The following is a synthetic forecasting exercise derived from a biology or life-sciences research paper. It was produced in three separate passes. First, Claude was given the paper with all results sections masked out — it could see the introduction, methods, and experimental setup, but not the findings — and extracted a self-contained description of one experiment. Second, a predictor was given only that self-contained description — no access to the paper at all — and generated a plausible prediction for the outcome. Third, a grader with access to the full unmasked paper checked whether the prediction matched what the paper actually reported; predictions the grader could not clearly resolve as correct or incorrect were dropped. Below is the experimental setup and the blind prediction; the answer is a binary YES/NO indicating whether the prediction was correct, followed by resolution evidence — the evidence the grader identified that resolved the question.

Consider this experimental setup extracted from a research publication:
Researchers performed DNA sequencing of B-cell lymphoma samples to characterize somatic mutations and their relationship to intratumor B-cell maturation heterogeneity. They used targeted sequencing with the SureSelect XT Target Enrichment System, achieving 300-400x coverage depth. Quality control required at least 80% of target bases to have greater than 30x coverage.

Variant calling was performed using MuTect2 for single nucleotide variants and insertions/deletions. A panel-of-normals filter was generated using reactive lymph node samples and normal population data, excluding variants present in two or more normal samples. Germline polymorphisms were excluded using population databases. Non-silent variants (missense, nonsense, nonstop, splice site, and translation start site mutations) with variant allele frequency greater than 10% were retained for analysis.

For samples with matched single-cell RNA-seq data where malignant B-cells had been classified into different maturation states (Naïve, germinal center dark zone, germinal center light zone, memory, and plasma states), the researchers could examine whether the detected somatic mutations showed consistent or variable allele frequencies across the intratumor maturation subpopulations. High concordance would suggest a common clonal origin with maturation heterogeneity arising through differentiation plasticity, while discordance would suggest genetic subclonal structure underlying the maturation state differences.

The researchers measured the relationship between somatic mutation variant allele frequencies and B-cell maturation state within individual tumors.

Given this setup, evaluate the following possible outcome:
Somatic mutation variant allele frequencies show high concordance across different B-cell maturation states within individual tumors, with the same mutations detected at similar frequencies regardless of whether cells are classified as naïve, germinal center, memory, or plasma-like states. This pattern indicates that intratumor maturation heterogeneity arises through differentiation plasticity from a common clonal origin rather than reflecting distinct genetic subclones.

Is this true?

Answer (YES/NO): NO